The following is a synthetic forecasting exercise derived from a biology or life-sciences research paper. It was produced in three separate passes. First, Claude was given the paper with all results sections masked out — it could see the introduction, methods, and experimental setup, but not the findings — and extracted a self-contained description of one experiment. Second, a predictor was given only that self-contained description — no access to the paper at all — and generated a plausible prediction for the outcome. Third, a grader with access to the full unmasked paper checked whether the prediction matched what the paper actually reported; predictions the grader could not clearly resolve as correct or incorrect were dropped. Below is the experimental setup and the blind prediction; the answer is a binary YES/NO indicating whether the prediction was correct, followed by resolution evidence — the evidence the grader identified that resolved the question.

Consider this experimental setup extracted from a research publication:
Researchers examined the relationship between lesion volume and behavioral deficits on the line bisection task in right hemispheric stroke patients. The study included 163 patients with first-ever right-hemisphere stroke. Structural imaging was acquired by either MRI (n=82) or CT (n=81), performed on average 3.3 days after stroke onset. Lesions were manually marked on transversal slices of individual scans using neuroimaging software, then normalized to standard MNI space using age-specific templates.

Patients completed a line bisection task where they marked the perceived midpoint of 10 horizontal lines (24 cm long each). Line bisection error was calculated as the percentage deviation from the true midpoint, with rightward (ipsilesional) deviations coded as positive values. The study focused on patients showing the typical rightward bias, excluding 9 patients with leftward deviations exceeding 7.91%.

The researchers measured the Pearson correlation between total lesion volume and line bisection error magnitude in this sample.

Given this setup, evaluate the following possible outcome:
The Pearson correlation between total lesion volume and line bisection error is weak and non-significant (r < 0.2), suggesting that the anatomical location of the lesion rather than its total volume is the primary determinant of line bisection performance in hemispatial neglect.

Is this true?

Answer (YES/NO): NO